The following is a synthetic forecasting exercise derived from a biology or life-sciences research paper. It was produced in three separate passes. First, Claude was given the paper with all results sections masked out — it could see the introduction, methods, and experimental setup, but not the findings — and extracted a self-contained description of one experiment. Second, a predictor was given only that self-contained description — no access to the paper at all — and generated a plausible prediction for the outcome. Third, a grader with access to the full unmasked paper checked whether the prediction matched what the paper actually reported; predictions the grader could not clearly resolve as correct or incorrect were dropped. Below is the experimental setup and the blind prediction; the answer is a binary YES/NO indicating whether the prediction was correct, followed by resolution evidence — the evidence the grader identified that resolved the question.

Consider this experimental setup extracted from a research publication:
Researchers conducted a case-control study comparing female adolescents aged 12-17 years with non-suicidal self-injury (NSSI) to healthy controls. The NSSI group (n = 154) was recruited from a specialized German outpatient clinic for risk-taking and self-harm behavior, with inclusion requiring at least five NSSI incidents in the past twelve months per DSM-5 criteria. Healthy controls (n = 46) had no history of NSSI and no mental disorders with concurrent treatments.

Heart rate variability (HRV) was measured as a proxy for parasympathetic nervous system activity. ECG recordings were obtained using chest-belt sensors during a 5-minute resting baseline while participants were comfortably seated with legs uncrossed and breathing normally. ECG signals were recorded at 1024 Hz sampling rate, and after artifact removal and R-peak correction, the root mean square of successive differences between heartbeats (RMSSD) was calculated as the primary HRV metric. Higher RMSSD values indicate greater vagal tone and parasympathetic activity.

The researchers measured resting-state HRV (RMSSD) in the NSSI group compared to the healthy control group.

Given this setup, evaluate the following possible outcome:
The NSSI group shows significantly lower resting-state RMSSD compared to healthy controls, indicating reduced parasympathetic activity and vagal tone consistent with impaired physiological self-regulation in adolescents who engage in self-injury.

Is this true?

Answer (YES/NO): YES